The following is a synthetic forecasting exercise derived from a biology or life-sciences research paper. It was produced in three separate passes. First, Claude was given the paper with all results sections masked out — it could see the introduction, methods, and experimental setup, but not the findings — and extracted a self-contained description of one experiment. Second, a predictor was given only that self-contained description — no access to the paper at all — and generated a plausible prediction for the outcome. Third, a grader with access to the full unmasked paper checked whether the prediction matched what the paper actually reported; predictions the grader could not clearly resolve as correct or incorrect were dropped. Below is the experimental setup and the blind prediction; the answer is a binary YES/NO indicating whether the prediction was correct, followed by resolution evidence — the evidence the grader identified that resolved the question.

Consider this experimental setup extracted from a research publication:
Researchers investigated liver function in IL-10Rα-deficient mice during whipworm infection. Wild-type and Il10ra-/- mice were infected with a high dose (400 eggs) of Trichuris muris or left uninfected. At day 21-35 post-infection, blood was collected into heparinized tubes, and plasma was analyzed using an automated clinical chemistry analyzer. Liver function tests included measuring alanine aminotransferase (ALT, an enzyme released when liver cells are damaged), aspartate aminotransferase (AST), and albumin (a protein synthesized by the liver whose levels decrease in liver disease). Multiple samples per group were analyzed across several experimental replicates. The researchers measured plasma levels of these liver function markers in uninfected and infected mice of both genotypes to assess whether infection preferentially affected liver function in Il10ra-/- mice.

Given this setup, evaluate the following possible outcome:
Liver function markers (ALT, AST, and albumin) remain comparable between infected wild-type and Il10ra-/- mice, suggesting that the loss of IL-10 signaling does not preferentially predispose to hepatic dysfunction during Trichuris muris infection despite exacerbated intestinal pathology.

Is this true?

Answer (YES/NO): NO